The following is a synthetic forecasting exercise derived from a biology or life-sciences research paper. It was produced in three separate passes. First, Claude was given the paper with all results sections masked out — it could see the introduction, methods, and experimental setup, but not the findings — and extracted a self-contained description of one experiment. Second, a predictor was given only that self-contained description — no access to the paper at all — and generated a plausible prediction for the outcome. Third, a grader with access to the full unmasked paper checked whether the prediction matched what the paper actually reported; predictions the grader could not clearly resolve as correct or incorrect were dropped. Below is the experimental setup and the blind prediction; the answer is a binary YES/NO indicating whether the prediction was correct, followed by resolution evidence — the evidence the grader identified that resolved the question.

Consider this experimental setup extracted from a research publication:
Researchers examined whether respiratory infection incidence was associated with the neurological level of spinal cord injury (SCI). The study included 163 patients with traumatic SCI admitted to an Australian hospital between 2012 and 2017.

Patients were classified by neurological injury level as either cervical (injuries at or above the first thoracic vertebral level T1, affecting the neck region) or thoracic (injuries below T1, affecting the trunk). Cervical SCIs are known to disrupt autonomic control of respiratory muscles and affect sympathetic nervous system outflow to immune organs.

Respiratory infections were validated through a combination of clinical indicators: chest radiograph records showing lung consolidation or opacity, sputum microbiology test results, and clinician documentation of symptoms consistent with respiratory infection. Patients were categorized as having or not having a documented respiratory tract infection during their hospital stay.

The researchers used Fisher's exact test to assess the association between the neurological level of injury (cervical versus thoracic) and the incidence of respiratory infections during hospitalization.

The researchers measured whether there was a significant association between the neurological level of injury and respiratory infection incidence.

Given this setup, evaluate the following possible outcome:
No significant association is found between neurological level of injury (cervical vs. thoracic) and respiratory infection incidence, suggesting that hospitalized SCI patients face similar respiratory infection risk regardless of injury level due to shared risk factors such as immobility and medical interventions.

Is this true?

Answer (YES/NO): NO